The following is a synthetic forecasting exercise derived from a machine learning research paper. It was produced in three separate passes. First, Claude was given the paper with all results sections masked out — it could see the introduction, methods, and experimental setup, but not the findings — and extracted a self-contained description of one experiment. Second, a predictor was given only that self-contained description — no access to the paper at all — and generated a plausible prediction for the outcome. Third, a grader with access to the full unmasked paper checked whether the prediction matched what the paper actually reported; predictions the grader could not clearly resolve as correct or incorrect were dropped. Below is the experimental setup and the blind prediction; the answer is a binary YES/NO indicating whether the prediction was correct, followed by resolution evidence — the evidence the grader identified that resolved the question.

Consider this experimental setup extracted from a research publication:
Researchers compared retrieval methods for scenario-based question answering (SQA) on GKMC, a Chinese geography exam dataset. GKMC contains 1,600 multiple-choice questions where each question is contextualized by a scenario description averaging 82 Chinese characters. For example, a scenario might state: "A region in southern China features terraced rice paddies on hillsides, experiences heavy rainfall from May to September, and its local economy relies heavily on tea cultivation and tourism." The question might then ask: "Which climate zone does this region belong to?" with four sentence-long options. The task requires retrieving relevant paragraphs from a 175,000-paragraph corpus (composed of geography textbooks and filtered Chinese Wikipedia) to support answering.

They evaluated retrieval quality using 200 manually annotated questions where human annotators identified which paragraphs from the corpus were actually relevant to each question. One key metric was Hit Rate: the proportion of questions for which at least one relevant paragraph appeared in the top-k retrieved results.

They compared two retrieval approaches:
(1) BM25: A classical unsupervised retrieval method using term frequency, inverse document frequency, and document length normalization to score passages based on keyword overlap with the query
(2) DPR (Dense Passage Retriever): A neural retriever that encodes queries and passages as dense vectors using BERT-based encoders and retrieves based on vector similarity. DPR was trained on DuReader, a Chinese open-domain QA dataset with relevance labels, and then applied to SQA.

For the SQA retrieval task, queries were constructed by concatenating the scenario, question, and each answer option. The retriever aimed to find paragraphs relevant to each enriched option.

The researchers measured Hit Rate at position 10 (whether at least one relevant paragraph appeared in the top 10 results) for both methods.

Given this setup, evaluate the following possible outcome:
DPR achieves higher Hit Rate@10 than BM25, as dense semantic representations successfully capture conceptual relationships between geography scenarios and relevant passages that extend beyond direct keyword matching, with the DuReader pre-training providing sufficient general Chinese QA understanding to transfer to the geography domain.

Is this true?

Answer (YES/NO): NO